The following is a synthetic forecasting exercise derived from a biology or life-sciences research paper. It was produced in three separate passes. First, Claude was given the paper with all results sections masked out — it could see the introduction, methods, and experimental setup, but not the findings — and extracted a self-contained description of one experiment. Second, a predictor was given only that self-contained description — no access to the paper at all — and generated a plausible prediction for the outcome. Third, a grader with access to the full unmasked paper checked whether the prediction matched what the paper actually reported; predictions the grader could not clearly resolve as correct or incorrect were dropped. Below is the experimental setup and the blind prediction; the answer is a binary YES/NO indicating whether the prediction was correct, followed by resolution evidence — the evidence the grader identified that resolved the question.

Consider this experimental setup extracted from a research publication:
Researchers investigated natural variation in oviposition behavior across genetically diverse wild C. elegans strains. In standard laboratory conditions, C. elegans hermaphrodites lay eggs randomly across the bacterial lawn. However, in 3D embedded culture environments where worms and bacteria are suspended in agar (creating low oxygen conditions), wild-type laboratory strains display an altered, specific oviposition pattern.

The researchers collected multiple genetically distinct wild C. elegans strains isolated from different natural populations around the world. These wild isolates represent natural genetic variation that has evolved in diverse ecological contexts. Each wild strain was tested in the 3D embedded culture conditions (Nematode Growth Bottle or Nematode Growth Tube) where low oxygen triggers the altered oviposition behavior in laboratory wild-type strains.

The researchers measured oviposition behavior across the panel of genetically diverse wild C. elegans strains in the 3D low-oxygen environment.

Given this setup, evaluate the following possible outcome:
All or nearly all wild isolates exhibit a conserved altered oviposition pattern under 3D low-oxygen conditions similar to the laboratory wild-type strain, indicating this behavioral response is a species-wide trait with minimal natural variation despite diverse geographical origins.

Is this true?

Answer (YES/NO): NO